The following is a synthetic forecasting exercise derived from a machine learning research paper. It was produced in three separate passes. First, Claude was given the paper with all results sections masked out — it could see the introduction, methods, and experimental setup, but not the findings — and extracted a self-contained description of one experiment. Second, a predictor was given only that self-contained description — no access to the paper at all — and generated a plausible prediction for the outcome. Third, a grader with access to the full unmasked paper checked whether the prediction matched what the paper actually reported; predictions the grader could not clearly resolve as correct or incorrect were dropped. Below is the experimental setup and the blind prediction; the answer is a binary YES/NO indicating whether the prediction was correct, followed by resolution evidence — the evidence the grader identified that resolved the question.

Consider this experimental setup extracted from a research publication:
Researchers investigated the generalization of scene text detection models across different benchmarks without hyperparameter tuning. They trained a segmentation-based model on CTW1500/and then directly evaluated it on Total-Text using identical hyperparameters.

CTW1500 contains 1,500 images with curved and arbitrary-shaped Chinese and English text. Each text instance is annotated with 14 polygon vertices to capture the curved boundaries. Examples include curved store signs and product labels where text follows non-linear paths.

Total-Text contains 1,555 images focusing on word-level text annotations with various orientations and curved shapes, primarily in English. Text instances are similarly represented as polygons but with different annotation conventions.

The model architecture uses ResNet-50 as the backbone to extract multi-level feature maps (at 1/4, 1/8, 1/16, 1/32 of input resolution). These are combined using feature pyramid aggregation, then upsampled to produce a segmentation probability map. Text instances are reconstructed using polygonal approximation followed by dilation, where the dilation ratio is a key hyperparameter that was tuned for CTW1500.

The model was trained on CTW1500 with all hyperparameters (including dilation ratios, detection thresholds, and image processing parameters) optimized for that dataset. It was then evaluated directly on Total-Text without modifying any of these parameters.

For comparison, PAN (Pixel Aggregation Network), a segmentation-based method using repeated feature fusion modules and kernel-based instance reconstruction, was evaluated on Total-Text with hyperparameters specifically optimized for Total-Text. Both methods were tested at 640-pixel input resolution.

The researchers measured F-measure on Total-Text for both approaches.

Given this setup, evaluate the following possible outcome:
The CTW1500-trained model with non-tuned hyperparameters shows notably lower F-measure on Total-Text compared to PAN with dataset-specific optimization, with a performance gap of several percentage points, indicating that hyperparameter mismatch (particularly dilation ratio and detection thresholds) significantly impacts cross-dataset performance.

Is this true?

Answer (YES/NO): NO